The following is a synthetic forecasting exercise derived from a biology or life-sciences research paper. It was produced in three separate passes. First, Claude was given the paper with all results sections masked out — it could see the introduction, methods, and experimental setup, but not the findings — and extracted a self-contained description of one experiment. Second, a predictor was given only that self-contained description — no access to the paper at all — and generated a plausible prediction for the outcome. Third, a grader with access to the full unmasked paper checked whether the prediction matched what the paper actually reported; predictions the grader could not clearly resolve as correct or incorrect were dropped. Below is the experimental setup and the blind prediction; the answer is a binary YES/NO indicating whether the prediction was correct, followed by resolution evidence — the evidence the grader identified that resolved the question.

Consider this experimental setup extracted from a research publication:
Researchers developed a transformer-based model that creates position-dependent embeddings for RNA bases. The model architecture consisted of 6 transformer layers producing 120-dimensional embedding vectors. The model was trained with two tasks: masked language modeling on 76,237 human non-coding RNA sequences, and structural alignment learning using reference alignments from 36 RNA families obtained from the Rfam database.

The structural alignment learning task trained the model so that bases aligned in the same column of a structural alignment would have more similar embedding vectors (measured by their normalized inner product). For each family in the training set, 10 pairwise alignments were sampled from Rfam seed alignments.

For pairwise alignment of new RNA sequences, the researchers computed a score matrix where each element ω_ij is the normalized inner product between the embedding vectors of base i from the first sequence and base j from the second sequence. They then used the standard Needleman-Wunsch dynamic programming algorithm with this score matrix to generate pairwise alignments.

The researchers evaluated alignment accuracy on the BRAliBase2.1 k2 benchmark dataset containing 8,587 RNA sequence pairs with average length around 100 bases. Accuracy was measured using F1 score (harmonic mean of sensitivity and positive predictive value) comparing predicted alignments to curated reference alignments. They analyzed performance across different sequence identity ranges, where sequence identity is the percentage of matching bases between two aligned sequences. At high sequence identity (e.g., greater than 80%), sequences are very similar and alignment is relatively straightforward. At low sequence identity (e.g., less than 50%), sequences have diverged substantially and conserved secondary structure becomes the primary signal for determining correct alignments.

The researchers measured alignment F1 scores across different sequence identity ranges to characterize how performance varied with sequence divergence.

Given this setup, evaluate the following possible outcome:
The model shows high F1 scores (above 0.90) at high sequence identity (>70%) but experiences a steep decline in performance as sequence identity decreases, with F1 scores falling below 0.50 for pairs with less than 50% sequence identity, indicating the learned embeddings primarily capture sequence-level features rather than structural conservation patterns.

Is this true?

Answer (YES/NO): NO